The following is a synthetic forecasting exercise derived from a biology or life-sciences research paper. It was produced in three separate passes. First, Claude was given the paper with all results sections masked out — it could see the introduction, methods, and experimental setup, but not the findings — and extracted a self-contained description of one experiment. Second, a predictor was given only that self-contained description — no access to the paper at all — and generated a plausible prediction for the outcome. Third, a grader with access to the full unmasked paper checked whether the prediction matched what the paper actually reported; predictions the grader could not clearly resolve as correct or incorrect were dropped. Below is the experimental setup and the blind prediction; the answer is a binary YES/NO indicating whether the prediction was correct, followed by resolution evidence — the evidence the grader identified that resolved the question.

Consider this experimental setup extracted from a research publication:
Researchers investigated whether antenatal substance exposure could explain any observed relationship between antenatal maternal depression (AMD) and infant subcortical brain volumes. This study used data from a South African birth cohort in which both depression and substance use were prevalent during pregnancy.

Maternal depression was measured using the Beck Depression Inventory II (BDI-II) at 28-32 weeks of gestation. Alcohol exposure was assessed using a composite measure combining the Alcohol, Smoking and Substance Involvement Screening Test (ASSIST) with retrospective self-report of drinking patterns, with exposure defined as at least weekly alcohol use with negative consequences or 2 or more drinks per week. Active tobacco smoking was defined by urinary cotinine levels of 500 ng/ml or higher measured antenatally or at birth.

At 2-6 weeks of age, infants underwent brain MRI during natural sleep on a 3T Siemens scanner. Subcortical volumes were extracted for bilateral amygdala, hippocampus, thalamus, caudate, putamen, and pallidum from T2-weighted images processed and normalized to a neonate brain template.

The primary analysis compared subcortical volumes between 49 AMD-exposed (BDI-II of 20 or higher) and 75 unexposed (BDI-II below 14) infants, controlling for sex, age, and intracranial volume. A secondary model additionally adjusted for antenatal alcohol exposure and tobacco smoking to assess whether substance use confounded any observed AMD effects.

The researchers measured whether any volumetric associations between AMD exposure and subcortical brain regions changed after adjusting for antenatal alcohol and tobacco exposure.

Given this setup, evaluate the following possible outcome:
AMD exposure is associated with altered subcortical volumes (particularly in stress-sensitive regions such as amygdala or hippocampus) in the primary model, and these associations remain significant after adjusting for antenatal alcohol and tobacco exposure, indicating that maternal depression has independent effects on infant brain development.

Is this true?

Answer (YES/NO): YES